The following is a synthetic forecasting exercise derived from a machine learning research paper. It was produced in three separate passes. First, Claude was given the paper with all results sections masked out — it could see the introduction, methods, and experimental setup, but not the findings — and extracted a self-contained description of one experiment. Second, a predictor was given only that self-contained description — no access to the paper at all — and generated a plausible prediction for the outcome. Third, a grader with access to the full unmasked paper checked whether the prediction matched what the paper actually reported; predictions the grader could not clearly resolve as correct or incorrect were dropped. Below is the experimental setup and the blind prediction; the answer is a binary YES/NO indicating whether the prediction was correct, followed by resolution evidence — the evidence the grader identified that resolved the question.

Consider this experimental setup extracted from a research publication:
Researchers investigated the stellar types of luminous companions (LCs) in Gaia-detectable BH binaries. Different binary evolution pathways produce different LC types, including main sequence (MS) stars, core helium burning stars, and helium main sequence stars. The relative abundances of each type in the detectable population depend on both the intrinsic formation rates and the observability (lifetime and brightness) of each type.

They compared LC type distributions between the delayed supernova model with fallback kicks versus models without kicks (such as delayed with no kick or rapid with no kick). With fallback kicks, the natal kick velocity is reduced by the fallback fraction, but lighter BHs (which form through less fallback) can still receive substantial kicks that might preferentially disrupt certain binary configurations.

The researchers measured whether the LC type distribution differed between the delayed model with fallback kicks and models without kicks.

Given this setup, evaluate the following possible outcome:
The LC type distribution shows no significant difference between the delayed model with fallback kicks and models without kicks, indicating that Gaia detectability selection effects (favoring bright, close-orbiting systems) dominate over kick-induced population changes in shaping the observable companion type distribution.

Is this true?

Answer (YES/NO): NO